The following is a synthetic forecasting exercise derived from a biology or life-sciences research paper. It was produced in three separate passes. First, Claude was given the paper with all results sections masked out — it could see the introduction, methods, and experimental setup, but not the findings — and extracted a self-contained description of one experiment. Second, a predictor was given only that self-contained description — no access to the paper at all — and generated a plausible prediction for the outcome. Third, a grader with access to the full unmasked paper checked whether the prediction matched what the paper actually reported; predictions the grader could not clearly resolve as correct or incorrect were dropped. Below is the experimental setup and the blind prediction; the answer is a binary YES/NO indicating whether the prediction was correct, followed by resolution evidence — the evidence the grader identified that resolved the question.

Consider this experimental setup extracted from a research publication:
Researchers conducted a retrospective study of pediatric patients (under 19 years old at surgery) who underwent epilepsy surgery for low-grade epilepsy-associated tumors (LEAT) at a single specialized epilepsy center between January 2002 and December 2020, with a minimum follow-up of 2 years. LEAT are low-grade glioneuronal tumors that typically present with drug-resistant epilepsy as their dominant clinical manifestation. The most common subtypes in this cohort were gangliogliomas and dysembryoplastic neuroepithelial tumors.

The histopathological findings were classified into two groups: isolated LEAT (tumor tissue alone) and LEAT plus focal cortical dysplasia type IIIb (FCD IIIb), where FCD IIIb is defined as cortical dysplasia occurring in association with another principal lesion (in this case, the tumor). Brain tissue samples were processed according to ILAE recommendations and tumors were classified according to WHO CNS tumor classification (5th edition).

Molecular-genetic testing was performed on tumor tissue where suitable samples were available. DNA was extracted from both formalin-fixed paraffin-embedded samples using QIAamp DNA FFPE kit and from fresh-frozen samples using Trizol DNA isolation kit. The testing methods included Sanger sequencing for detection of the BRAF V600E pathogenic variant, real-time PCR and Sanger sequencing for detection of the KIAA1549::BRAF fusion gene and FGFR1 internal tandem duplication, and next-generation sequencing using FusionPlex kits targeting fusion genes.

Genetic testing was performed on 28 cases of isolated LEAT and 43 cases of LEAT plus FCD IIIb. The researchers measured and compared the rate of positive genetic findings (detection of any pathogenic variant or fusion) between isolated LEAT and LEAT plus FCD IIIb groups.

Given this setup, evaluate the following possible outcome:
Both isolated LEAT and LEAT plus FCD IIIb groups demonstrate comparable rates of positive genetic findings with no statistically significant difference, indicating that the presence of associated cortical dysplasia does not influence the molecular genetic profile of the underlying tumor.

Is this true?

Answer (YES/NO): NO